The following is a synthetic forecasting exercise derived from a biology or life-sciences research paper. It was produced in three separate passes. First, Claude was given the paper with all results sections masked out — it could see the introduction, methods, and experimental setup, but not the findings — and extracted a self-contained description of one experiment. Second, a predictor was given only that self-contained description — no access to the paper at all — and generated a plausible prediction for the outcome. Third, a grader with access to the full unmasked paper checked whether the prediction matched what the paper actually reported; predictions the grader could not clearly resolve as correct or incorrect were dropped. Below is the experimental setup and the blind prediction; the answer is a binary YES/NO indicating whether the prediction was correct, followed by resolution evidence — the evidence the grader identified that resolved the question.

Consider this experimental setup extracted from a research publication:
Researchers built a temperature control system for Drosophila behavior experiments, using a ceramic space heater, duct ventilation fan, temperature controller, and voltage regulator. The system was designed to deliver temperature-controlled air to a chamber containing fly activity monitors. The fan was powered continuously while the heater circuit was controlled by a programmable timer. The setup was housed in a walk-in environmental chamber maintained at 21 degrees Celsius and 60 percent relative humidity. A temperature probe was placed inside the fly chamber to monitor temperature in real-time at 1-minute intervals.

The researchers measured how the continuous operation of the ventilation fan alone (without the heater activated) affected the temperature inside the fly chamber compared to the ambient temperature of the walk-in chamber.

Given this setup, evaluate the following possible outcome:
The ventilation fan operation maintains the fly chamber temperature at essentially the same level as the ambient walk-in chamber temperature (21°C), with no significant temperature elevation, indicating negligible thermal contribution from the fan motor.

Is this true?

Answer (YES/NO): NO